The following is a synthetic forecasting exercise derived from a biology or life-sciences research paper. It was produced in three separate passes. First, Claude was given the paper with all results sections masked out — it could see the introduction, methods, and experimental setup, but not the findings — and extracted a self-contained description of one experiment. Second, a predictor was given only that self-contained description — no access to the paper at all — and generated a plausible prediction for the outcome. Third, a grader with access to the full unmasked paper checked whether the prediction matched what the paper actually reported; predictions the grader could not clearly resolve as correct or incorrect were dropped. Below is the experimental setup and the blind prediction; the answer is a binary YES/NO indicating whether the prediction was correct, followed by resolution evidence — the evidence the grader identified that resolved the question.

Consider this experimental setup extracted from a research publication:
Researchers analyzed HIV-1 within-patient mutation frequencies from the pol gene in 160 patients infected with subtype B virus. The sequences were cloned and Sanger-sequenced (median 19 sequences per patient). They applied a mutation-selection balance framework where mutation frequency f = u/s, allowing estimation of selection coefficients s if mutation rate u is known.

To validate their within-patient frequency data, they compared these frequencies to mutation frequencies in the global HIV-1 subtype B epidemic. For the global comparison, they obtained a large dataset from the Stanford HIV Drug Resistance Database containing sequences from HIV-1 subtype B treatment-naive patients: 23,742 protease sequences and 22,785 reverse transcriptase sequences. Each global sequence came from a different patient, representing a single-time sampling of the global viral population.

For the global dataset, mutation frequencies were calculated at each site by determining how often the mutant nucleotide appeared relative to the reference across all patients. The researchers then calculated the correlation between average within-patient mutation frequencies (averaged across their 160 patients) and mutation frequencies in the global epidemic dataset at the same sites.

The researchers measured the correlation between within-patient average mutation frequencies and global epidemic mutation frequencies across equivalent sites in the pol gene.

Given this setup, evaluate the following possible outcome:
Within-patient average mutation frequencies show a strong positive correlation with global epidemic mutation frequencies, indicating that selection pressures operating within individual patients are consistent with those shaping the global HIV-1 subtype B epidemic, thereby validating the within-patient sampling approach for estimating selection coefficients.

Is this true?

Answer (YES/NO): YES